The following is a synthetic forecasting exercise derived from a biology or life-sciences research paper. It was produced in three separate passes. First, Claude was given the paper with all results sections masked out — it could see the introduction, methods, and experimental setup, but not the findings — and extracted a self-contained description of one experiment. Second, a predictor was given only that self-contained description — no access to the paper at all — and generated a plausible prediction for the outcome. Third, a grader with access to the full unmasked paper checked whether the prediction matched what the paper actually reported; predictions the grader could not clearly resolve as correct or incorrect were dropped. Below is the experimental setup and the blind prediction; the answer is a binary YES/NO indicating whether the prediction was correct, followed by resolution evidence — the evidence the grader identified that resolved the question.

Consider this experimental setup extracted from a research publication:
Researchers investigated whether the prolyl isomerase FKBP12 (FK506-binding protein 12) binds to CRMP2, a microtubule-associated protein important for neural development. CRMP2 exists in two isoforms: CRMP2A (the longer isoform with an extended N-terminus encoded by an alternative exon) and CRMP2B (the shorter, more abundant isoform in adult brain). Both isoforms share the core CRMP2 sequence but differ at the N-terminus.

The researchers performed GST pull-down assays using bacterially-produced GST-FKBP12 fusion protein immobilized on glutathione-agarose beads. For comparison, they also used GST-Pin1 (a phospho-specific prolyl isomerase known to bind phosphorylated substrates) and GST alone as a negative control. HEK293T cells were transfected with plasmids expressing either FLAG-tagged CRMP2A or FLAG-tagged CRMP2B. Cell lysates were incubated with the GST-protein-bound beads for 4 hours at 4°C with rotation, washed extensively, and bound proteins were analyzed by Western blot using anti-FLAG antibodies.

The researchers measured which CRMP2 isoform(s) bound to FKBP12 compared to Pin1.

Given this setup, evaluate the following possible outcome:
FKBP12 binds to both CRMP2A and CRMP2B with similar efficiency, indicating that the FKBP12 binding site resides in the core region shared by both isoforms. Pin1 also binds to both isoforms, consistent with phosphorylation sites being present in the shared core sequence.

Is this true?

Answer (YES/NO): NO